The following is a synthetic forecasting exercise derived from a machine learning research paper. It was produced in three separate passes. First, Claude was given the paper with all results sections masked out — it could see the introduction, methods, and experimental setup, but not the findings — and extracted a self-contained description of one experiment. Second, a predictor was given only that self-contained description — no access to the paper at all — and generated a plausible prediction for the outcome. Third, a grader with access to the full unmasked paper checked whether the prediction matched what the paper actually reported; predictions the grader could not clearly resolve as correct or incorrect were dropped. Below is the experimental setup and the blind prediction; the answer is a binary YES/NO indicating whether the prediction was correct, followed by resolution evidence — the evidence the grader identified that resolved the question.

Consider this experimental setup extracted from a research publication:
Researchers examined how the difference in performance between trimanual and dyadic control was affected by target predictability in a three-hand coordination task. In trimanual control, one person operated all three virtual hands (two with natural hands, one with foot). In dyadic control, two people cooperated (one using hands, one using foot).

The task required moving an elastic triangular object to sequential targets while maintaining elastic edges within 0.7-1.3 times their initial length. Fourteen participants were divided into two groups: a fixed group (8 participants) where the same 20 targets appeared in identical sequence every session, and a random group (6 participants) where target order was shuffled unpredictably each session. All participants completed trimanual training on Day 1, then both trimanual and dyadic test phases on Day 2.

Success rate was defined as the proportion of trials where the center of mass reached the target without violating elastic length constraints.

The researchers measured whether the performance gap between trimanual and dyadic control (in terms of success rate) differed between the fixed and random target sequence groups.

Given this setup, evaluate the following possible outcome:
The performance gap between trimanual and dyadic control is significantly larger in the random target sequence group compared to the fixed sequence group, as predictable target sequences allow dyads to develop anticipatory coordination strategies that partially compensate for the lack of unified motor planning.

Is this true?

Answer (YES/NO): NO